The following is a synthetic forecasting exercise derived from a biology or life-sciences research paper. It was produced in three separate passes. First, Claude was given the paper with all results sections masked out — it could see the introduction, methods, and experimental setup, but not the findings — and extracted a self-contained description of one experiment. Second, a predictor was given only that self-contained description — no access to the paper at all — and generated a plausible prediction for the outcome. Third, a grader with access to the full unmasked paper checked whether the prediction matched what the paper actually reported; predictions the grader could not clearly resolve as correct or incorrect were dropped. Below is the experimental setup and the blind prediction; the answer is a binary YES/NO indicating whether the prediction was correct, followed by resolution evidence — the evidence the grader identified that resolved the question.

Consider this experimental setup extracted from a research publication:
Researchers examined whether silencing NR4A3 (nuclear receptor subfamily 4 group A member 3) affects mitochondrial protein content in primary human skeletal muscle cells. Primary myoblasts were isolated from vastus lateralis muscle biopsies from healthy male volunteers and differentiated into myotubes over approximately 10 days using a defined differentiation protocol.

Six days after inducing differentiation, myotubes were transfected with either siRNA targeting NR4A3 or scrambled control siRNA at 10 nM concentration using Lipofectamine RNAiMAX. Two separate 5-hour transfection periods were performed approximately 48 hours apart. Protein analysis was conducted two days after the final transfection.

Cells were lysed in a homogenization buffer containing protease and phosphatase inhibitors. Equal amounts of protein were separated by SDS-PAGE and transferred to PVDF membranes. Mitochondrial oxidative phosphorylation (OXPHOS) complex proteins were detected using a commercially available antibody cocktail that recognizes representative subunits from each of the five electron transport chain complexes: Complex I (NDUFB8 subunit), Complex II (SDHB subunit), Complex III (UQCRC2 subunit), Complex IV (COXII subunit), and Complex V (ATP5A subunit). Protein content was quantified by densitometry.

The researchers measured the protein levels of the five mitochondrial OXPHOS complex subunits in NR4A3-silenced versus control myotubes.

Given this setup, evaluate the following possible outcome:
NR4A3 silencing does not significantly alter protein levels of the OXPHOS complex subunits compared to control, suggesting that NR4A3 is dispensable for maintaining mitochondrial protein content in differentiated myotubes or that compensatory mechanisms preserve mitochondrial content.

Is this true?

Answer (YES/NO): NO